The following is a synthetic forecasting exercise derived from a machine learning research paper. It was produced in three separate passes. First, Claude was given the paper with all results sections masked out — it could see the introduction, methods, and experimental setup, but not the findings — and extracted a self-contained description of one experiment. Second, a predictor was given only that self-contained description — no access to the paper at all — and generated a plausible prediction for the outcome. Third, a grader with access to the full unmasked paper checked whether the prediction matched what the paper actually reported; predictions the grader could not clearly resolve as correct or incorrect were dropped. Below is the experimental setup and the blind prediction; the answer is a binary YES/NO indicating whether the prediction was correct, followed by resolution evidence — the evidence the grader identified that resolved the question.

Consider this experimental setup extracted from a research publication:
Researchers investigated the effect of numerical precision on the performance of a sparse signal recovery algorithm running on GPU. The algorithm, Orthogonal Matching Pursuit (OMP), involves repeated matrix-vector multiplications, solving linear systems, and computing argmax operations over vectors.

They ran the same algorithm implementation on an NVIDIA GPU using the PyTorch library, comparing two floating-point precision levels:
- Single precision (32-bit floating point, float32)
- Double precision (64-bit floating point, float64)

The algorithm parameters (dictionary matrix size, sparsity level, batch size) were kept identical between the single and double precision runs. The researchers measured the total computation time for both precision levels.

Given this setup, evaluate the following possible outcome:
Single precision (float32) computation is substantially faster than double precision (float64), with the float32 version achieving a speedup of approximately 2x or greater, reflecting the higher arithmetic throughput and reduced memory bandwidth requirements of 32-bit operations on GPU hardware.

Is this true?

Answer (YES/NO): YES